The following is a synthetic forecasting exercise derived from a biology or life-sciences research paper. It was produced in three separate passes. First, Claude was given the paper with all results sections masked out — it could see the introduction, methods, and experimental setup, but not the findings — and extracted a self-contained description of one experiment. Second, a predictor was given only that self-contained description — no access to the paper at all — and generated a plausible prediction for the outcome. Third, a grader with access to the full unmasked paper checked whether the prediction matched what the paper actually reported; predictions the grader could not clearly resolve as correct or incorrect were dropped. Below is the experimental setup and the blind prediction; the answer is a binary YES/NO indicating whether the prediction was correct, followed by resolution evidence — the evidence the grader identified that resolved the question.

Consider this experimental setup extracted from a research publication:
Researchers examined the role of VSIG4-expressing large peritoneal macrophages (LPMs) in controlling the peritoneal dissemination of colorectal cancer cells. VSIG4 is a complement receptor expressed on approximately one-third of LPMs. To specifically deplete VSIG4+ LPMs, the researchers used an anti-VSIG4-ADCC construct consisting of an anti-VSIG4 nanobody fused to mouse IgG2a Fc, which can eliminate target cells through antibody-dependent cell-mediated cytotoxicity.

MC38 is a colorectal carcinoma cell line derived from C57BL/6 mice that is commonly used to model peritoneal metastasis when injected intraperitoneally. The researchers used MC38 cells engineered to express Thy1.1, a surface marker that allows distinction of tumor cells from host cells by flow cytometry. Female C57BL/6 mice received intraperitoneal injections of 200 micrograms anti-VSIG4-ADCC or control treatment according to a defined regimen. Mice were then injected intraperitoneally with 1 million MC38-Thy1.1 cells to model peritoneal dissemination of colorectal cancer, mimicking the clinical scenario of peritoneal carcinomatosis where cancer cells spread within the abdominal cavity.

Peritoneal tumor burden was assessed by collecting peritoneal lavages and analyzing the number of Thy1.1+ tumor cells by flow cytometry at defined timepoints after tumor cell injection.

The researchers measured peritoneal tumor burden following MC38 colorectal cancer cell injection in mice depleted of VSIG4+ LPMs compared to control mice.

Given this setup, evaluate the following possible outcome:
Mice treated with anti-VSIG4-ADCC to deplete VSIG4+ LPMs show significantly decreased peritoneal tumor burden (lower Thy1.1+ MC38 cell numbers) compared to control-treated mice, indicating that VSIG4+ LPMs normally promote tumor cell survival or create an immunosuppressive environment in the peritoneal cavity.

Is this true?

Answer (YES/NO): NO